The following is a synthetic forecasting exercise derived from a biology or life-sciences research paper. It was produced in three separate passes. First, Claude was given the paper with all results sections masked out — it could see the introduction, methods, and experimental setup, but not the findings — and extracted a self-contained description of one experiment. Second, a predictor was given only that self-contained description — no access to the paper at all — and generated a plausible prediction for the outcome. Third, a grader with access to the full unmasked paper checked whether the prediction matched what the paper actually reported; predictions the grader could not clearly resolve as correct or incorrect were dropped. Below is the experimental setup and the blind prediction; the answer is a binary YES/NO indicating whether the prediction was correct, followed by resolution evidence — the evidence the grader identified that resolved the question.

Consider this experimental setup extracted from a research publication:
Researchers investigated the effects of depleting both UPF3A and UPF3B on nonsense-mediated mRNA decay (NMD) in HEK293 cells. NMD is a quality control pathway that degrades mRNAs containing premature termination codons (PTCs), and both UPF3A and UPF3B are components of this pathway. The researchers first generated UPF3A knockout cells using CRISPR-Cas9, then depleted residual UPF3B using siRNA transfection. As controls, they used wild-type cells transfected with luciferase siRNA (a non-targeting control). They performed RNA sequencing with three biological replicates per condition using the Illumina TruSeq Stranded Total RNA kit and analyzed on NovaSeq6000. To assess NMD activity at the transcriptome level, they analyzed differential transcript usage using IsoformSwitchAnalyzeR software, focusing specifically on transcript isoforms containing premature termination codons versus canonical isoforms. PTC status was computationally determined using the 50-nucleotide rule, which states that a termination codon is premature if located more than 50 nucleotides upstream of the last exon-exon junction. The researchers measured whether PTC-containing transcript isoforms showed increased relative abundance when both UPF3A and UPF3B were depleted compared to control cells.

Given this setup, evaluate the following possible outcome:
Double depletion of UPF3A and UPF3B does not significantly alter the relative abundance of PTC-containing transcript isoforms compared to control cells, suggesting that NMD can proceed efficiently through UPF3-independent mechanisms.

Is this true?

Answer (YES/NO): NO